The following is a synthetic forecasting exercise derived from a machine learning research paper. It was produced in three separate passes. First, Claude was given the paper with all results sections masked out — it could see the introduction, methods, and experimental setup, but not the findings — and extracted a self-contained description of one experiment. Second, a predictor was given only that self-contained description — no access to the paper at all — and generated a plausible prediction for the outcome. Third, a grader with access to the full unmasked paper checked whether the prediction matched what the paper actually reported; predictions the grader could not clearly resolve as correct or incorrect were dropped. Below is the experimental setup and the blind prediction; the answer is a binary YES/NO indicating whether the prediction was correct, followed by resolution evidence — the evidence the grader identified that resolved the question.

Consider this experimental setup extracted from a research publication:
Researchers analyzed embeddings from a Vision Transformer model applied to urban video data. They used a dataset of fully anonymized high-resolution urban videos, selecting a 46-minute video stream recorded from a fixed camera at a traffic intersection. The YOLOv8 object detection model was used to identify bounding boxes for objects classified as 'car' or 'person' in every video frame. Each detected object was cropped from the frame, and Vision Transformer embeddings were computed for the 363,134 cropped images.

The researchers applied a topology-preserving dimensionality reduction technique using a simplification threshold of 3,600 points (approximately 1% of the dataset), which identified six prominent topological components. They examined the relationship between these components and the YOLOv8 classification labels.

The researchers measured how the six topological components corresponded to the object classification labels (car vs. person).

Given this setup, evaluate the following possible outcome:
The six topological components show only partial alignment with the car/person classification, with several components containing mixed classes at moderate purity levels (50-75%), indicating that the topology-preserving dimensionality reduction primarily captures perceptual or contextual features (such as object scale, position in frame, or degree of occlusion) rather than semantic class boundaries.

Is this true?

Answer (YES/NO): NO